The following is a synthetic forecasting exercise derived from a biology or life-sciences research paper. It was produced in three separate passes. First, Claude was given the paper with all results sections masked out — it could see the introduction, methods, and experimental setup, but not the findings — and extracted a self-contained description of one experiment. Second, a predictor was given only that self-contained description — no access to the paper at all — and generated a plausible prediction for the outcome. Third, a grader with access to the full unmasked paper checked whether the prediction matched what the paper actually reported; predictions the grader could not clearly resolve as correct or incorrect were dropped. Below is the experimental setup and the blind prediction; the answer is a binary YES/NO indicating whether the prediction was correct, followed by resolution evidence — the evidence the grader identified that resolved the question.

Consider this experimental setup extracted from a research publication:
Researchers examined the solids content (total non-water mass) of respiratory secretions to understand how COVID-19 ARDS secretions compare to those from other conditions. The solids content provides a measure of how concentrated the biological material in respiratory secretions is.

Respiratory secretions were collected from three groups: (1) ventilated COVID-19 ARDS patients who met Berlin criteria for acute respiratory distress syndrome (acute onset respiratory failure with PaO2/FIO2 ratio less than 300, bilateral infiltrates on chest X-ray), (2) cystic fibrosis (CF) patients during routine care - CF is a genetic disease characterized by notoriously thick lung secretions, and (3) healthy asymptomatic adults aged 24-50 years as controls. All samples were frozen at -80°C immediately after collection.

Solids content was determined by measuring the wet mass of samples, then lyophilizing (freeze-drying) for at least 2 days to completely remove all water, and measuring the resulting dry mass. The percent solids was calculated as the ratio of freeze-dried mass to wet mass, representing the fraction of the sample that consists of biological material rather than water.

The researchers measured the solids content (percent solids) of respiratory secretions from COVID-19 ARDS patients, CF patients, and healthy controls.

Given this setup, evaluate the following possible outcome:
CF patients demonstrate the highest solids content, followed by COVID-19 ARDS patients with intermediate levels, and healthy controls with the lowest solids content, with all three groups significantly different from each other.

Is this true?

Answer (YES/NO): NO